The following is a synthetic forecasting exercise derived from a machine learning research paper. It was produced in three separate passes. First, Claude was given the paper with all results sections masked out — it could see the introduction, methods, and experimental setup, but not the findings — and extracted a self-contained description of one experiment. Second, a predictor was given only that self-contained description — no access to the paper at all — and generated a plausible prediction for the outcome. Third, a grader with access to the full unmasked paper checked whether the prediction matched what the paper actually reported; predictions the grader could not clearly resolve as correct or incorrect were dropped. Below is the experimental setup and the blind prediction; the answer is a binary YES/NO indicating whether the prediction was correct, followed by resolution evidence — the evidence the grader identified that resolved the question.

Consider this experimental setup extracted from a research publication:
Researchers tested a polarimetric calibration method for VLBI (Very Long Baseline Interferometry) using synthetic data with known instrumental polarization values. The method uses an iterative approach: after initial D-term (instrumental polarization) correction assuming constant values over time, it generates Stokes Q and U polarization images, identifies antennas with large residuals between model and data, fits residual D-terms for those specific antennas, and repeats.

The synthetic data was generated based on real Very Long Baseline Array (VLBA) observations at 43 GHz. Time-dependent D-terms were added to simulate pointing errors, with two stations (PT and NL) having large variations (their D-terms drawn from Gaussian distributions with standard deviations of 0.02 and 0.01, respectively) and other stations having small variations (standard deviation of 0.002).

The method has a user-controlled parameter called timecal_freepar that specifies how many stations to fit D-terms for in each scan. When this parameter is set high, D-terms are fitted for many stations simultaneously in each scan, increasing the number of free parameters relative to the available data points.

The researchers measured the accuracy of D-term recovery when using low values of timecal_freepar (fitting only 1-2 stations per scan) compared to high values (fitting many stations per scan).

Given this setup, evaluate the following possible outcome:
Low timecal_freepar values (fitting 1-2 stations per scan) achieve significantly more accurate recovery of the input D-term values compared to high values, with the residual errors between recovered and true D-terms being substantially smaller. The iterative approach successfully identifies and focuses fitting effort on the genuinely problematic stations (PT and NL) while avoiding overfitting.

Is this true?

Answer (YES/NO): YES